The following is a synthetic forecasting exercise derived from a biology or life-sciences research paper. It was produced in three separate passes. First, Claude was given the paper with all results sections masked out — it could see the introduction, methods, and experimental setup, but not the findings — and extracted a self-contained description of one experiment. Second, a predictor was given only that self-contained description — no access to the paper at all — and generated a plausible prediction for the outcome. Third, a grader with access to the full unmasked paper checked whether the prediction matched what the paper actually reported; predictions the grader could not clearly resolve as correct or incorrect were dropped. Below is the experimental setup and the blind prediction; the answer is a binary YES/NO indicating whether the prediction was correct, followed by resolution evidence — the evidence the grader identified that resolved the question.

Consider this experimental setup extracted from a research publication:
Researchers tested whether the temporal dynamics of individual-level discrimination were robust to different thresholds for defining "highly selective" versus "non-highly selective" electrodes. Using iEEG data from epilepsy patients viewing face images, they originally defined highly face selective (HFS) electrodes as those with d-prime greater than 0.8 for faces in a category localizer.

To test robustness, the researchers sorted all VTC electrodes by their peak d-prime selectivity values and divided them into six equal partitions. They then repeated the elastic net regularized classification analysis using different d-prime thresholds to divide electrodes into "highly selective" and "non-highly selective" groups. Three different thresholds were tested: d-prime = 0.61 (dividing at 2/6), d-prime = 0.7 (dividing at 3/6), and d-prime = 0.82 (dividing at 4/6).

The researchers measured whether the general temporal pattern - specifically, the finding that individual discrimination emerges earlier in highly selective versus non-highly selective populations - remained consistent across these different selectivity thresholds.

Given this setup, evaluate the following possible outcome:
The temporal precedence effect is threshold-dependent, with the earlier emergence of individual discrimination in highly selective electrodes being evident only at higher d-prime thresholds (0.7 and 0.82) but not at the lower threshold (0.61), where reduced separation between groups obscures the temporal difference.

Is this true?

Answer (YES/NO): NO